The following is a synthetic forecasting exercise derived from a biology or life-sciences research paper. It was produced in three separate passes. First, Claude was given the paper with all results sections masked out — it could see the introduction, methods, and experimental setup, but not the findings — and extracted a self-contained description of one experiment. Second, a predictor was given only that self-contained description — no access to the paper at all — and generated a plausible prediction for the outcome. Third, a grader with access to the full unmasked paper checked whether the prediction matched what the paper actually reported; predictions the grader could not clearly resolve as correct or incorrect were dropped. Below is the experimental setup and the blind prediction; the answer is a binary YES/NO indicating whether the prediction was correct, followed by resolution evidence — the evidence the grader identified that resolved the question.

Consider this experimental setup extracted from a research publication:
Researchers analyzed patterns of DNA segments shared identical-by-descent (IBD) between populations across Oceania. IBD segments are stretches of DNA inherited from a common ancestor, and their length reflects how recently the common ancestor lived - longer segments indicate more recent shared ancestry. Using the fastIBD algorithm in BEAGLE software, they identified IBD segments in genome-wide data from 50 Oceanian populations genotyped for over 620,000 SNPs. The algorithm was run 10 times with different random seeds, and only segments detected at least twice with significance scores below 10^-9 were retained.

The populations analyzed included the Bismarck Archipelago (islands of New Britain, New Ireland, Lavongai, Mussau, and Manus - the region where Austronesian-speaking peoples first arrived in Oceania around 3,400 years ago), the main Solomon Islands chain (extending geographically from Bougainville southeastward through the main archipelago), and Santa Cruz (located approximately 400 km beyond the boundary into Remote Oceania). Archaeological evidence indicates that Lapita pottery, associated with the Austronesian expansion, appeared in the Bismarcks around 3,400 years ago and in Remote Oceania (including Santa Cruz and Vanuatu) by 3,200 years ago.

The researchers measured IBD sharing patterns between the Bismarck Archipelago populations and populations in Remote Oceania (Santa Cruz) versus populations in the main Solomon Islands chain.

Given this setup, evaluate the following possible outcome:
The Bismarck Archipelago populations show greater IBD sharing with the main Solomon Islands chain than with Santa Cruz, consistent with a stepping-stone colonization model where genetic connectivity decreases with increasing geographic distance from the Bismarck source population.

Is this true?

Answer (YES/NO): NO